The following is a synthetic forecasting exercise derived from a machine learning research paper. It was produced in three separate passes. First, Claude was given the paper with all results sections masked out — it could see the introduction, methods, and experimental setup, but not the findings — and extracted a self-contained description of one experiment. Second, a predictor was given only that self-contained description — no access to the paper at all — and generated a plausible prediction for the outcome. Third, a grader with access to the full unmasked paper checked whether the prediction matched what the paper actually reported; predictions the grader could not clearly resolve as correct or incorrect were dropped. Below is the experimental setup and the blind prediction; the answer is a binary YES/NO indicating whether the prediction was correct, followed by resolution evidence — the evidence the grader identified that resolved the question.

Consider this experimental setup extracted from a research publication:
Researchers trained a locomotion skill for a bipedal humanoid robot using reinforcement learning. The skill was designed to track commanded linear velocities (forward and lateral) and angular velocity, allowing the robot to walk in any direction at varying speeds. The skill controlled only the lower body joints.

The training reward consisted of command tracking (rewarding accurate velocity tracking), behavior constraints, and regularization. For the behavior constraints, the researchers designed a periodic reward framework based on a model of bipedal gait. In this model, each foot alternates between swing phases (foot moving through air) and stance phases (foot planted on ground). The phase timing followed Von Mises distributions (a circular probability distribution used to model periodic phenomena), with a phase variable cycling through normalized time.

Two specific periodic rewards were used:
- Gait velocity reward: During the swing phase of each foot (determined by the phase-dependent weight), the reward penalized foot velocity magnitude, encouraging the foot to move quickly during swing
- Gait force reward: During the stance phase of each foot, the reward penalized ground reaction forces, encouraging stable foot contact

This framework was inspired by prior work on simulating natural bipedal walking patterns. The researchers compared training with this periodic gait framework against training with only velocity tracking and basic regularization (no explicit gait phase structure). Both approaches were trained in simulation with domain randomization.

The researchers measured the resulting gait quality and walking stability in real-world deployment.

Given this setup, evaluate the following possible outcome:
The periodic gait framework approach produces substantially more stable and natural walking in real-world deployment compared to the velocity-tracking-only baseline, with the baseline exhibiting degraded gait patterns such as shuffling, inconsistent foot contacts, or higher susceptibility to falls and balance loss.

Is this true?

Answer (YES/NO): NO